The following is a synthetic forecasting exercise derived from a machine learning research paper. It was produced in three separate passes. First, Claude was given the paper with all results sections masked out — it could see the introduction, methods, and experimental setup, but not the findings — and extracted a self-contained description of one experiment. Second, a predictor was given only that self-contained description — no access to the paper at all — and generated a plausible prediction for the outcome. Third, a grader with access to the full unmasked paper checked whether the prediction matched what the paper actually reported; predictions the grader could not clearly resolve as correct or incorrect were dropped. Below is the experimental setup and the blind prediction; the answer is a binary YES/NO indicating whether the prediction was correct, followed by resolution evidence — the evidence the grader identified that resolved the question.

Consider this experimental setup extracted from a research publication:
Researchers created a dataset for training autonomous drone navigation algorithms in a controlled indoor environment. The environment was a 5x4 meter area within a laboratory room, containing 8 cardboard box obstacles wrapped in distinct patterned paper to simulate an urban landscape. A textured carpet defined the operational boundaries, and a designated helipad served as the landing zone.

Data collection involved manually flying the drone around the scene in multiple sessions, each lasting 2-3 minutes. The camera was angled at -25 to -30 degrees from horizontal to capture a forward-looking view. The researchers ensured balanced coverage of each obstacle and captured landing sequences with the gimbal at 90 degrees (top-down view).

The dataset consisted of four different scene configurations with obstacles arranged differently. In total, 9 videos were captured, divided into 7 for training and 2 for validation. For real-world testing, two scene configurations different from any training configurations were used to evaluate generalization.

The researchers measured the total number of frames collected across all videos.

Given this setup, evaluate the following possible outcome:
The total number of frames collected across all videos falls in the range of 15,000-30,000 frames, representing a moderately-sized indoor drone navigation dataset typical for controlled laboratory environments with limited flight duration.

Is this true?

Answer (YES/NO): NO